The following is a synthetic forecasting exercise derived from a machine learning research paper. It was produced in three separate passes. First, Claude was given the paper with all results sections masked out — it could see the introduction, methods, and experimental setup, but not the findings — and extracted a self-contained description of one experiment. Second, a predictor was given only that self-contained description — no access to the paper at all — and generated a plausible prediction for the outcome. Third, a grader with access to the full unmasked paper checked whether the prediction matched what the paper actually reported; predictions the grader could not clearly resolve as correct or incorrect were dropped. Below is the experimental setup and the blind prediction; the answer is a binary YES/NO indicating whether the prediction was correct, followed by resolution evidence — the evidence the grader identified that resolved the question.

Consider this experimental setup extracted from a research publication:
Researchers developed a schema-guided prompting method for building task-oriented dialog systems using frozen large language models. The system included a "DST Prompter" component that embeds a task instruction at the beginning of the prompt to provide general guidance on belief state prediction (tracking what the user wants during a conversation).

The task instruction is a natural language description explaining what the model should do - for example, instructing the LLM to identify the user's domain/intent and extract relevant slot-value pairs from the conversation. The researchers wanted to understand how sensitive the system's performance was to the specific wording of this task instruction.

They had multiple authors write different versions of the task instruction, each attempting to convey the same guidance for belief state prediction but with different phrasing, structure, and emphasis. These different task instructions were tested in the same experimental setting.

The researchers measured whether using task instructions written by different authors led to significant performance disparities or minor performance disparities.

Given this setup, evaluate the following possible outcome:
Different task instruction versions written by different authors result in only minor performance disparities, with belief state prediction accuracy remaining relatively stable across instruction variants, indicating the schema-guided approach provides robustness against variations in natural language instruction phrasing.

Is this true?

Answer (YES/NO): YES